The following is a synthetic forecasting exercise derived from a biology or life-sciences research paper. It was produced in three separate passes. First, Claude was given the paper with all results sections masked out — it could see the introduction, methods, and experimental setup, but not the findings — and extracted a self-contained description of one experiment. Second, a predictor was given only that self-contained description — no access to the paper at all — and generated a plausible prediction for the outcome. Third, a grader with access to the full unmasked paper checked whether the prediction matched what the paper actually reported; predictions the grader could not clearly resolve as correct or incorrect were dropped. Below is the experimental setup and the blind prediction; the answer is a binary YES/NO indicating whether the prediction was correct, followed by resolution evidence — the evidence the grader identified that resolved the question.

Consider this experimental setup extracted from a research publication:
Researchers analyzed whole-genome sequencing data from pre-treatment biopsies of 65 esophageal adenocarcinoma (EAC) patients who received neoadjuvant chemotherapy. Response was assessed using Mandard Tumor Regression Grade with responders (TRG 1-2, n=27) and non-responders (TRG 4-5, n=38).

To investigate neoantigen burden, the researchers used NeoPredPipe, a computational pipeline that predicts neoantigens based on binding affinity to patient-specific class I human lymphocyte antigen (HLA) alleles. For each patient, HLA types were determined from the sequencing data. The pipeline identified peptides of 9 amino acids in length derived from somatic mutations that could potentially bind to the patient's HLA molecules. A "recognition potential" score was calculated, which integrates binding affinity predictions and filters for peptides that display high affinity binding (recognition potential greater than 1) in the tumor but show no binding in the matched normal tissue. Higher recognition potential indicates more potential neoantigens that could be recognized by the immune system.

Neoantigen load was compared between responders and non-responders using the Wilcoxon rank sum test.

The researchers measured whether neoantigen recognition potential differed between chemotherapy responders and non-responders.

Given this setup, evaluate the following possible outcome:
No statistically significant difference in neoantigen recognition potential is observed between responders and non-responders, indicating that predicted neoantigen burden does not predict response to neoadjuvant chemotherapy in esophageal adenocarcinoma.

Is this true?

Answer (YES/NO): NO